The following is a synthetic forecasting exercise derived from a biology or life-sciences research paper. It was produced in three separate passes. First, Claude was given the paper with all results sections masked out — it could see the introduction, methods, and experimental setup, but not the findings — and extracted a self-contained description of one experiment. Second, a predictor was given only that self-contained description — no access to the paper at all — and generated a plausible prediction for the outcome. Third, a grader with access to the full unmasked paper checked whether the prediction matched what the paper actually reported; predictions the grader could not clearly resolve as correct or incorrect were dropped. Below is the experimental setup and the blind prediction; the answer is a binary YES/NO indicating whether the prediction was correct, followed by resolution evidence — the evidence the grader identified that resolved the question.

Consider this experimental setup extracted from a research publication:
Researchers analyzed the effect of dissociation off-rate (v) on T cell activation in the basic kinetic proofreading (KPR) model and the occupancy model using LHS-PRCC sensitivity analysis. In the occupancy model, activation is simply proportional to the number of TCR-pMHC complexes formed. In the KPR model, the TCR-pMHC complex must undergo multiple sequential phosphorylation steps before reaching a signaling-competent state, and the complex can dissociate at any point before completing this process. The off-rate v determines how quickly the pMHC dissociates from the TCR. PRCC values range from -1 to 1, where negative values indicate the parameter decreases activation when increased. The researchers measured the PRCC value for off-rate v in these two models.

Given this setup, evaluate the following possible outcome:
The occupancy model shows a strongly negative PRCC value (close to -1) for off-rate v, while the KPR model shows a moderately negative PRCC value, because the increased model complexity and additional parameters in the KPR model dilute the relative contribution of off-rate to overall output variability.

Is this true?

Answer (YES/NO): NO